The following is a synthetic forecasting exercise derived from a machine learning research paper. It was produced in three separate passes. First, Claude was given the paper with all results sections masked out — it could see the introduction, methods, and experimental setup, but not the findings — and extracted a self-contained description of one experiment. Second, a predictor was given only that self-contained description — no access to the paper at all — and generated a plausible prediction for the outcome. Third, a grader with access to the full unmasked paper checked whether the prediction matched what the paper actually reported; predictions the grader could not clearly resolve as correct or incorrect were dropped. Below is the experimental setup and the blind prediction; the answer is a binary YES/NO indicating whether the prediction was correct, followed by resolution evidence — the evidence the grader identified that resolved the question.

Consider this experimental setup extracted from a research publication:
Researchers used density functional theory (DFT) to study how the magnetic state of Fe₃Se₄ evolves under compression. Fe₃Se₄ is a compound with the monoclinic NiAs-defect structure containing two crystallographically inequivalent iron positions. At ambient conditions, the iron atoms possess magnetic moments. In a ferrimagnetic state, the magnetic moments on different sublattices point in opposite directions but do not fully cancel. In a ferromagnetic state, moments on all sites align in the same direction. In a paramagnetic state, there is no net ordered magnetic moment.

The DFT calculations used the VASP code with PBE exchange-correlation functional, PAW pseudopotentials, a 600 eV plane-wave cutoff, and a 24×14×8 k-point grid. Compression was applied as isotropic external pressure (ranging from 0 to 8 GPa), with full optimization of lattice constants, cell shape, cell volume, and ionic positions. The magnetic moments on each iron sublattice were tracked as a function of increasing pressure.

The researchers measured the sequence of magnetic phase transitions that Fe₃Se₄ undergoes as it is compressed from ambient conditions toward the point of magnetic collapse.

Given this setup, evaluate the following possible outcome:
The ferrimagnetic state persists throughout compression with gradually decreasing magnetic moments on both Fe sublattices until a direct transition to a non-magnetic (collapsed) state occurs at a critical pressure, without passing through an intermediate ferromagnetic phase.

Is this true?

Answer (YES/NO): NO